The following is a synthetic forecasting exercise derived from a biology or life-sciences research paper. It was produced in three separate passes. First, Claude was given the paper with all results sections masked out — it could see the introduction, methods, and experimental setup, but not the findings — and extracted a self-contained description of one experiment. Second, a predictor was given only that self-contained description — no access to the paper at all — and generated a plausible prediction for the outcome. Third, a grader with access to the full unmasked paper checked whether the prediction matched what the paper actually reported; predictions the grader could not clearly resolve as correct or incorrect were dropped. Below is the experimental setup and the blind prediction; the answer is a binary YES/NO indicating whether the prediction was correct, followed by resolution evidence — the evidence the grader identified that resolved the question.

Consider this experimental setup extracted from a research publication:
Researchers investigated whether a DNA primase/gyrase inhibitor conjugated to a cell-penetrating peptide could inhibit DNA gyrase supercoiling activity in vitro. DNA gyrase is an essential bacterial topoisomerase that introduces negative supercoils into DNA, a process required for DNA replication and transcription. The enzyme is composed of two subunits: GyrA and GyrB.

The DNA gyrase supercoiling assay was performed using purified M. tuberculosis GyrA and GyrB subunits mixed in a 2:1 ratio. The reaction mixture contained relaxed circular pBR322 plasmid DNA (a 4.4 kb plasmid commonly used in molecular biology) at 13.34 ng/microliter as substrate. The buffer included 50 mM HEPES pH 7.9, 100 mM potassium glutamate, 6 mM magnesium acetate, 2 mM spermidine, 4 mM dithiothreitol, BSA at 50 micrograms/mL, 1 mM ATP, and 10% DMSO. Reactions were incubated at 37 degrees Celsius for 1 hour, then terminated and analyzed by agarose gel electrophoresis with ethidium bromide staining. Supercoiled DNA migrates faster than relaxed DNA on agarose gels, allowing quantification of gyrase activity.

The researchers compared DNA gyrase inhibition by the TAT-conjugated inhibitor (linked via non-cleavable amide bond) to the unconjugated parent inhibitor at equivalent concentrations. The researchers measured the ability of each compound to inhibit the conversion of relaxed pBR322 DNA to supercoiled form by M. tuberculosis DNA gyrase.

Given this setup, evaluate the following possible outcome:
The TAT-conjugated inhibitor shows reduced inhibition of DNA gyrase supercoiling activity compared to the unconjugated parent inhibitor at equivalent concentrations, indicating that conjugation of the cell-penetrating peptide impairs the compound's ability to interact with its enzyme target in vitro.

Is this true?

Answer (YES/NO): NO